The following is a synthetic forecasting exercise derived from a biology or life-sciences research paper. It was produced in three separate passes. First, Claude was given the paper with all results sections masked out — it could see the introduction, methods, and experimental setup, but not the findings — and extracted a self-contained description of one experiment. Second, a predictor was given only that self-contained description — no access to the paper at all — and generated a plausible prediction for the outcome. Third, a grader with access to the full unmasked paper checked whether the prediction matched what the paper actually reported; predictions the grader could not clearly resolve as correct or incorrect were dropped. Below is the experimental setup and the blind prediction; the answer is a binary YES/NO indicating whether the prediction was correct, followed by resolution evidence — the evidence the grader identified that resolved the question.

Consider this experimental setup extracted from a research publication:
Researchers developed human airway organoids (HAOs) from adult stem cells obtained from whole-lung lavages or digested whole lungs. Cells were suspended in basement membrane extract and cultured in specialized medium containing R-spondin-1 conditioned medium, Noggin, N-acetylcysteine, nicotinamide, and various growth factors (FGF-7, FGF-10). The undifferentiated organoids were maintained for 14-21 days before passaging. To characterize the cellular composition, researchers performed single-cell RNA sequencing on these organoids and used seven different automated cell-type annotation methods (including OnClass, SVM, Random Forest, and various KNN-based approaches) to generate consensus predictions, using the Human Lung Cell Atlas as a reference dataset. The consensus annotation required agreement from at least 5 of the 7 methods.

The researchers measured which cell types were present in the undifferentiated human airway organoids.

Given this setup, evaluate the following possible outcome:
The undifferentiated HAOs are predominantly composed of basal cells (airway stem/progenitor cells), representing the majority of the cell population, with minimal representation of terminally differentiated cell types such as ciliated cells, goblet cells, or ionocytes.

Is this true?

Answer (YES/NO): NO